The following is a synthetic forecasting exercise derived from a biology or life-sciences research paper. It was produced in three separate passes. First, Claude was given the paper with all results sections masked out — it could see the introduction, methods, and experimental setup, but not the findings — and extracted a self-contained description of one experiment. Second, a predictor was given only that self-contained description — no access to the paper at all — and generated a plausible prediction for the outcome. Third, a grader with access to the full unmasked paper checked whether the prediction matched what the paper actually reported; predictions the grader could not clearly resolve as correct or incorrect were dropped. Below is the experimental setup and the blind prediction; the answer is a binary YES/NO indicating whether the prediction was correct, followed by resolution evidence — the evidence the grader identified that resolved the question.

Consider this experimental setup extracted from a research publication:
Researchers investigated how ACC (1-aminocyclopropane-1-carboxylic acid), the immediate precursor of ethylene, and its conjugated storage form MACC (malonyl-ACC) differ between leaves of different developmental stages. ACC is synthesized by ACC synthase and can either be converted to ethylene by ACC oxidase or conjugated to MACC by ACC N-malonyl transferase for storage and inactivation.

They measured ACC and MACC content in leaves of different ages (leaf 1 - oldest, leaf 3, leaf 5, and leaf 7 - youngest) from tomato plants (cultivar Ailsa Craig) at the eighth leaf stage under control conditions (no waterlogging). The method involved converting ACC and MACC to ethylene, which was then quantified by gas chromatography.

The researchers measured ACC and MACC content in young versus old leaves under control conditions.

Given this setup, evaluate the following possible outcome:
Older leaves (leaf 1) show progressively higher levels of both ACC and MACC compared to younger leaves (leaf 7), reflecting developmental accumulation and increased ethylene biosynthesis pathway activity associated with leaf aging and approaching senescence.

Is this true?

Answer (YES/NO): NO